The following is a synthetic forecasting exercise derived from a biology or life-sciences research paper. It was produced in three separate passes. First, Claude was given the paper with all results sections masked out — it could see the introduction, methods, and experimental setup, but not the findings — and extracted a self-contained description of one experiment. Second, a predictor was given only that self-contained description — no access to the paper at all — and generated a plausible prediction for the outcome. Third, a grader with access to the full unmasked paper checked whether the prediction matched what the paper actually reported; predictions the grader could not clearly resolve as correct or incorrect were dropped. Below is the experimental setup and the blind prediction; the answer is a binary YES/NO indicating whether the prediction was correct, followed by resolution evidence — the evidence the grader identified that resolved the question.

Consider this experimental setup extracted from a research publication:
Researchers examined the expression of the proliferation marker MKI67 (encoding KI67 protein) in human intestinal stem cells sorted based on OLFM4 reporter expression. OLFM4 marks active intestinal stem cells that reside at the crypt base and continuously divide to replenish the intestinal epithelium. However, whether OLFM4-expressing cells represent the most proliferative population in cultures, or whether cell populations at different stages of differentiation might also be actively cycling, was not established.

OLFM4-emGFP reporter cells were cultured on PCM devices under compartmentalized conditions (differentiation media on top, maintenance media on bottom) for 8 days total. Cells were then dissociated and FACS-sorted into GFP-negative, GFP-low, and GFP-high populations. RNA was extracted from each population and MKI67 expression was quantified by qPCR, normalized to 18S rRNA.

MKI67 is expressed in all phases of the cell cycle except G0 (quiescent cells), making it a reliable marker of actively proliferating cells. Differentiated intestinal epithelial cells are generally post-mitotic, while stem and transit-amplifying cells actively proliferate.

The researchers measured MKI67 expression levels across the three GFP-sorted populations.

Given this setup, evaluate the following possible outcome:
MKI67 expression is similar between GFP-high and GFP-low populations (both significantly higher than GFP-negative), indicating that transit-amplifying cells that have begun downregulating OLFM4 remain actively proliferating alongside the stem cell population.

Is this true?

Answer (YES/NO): NO